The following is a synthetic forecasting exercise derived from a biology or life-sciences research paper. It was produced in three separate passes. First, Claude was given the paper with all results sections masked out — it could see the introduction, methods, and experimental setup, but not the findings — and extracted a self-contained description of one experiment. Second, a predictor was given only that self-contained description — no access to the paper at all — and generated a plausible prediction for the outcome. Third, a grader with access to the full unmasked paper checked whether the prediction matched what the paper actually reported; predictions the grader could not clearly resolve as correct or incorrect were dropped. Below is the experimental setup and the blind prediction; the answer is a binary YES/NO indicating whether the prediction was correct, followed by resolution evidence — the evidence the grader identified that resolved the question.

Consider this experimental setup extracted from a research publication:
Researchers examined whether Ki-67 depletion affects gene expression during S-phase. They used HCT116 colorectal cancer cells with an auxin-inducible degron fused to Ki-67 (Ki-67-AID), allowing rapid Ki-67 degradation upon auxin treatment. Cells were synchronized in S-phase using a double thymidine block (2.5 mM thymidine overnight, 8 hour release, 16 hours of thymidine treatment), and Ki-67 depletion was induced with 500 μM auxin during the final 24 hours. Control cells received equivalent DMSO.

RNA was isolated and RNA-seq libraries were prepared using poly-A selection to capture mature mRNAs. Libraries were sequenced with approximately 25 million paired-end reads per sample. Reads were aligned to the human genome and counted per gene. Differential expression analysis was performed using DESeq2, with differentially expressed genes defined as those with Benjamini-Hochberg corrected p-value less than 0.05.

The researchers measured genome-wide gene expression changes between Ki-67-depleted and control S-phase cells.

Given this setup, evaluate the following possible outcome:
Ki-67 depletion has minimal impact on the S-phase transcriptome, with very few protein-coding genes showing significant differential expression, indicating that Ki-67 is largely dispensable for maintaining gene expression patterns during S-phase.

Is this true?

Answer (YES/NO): YES